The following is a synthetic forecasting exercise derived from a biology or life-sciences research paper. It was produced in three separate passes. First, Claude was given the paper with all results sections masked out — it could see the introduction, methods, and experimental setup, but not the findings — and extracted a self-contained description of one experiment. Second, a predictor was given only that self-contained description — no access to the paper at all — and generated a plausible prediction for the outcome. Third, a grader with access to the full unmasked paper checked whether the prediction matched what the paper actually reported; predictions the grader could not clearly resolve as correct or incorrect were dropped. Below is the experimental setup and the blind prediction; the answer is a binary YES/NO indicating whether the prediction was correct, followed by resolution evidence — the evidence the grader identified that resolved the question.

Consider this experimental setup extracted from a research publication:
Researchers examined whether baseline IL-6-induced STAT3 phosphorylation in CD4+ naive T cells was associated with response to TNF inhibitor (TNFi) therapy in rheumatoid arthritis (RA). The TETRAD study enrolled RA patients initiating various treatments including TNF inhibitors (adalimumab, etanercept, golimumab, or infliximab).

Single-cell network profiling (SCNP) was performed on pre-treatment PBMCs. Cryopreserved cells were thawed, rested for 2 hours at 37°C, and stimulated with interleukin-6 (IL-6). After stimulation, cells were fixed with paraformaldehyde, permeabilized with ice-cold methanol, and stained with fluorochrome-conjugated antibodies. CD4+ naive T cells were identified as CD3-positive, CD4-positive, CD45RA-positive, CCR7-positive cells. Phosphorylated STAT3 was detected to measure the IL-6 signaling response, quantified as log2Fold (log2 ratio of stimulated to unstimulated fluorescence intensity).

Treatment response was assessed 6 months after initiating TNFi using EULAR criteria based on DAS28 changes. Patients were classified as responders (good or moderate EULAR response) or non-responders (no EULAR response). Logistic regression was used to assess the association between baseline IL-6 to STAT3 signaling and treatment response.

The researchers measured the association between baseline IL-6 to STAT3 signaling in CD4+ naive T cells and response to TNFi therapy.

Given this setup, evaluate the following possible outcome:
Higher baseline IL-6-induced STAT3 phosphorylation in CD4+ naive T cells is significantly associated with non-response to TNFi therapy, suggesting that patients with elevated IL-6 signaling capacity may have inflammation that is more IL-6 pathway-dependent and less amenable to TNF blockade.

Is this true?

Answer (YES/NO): NO